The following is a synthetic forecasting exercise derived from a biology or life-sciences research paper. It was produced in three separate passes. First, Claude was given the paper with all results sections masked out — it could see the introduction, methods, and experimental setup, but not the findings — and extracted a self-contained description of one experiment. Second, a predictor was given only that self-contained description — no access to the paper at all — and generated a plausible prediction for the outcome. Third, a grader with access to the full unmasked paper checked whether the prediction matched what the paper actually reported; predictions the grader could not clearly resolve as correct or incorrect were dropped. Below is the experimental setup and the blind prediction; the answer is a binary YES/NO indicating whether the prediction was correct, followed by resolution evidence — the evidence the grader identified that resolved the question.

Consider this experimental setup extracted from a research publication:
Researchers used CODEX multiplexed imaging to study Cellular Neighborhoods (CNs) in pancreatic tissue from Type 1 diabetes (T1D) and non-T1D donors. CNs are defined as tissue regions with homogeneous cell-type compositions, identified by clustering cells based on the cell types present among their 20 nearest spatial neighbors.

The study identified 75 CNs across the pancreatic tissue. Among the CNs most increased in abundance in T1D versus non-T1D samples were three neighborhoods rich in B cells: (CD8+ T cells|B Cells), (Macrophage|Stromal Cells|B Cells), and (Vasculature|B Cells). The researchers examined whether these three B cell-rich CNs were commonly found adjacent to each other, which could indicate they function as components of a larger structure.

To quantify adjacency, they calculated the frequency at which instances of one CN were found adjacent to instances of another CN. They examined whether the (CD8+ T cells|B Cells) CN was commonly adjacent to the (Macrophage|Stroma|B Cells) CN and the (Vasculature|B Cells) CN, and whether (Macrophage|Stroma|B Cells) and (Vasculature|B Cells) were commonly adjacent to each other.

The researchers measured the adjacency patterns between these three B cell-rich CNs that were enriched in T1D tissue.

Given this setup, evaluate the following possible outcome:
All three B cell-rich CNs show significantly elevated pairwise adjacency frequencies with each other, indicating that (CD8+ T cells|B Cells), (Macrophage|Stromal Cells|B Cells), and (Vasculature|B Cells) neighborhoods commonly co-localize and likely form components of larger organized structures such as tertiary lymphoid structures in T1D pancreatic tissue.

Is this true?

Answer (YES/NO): NO